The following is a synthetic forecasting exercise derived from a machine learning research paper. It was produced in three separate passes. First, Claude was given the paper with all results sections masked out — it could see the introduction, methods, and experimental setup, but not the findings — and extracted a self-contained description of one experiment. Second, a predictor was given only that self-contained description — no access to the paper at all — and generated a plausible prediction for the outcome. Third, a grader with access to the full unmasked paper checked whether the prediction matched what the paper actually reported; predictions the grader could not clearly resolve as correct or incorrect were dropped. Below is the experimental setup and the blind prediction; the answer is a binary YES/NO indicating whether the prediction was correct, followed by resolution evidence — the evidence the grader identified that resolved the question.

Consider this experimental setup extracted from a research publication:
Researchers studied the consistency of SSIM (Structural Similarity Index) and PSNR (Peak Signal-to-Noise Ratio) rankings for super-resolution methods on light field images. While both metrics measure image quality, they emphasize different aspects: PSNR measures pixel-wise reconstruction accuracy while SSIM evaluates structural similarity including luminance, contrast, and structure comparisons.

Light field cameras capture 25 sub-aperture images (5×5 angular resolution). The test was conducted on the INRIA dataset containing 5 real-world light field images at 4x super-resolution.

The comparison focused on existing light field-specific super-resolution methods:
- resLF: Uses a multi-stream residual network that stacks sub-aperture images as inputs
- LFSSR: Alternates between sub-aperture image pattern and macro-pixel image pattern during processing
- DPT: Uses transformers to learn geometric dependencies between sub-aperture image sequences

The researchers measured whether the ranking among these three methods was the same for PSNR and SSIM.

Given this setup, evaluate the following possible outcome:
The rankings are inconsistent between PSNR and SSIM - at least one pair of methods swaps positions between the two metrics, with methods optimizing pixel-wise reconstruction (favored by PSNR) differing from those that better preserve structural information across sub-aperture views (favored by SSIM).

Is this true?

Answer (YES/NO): NO